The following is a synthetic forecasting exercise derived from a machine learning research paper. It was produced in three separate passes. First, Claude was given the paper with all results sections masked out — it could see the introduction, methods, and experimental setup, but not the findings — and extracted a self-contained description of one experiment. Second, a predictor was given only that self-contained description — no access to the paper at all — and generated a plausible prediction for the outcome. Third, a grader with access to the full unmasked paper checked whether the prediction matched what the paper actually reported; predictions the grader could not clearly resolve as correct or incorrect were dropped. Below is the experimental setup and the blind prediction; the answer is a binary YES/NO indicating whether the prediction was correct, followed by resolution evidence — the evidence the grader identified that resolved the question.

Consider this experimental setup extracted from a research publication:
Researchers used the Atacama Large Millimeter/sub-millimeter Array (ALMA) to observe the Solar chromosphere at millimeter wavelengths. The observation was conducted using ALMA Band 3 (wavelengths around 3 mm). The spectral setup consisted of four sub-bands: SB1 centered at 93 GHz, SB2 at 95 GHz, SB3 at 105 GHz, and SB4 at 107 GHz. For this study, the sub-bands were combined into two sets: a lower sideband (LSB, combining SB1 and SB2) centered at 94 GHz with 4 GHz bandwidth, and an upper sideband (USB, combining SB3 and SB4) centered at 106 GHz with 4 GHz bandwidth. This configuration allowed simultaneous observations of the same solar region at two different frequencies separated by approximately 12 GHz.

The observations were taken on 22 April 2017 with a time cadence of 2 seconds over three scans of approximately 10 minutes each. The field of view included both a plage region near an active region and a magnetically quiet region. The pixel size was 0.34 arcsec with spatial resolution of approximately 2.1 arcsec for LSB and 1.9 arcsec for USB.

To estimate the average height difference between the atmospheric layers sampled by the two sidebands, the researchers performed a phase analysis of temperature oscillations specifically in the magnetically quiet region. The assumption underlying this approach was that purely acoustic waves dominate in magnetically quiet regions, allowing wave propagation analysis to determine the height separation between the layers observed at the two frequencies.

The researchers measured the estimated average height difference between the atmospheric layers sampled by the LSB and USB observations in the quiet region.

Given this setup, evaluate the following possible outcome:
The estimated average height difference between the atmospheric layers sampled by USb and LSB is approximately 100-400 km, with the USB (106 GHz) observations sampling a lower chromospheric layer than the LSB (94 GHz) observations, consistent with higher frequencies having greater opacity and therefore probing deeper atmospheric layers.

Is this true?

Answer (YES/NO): NO